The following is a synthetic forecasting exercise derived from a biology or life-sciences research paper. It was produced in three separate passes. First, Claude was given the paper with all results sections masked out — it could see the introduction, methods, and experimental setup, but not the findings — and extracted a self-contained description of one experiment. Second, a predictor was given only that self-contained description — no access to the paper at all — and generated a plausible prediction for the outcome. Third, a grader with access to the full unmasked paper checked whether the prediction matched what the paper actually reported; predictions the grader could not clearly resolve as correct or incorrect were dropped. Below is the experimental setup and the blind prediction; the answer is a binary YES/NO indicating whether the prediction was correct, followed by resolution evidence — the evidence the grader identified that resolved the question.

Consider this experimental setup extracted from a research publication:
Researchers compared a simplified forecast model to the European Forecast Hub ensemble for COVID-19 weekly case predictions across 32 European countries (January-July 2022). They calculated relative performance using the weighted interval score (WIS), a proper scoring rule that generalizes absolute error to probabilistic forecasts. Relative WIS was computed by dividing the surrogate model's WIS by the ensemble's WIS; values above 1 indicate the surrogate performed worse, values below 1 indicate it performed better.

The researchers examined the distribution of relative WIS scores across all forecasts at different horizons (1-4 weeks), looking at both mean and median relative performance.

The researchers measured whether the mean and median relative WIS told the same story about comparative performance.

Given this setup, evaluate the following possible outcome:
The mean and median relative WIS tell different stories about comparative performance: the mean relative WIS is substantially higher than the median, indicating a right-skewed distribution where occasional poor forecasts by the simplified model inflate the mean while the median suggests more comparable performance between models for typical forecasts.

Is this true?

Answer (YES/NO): YES